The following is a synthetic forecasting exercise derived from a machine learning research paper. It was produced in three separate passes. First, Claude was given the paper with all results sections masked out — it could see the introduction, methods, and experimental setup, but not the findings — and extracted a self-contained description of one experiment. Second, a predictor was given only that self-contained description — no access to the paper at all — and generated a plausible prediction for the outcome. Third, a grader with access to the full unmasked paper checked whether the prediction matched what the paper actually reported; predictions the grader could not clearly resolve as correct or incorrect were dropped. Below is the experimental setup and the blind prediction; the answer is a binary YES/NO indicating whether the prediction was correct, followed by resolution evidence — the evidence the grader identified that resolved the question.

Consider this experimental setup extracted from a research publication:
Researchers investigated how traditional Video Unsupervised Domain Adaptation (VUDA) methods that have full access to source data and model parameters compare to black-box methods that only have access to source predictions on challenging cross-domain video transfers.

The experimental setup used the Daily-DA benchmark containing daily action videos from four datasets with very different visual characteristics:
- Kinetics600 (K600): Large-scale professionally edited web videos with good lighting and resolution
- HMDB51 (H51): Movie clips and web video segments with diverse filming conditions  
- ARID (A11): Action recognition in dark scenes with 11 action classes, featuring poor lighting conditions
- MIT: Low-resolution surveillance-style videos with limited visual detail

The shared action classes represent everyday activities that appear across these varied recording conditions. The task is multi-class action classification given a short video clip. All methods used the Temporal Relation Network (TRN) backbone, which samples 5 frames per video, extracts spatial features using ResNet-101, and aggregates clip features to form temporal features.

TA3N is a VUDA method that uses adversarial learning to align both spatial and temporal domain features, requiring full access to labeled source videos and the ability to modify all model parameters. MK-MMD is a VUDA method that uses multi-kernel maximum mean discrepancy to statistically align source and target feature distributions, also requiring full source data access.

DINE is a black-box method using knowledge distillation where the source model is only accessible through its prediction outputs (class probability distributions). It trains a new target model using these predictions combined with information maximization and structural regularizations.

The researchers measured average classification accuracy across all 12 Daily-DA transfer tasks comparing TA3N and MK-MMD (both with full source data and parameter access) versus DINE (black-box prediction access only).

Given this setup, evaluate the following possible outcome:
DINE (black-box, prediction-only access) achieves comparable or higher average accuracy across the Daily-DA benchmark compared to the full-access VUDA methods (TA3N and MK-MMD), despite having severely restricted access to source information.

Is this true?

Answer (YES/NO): YES